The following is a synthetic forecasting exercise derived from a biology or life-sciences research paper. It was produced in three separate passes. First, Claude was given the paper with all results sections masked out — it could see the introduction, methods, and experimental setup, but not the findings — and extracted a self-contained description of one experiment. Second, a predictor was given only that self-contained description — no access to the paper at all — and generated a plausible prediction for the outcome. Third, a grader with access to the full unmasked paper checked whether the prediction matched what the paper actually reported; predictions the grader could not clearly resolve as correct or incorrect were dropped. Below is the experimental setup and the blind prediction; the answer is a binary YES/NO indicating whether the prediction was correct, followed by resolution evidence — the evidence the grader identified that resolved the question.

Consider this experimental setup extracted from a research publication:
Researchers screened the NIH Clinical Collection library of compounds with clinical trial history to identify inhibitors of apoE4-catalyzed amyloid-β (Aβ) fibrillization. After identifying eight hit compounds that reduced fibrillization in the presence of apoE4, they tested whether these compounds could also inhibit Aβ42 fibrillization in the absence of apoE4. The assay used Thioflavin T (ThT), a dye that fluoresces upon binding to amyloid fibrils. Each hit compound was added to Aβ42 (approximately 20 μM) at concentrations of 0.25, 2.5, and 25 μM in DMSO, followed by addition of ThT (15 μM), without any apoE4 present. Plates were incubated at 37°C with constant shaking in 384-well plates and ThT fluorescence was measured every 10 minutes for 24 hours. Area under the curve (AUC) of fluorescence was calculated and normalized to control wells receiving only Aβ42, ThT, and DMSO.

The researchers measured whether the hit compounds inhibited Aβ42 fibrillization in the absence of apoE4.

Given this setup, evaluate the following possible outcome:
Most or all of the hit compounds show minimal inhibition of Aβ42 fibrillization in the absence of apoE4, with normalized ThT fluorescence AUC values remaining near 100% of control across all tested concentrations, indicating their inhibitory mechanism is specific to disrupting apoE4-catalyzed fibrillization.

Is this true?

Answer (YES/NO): NO